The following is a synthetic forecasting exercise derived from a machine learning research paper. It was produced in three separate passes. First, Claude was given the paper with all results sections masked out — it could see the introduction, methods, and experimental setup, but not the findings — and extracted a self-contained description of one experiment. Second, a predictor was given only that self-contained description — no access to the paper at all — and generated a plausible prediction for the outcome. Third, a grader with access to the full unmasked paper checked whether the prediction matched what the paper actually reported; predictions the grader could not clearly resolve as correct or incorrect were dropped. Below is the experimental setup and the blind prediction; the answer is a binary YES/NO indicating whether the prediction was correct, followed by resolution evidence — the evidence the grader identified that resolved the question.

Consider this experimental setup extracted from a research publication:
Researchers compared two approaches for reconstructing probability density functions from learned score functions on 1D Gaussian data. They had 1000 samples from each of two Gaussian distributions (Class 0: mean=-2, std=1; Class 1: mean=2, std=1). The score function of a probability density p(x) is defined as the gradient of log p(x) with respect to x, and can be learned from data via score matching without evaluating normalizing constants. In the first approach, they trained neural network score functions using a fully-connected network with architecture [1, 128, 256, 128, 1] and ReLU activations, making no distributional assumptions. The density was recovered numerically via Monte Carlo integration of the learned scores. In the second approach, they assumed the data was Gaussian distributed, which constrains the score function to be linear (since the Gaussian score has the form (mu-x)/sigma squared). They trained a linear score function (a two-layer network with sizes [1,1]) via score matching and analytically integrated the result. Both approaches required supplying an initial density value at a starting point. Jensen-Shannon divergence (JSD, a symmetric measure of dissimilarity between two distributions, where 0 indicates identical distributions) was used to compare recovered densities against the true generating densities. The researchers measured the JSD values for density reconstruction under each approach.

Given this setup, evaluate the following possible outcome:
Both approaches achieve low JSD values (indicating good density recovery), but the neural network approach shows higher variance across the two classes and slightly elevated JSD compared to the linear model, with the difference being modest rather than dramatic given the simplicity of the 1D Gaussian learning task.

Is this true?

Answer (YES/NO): NO